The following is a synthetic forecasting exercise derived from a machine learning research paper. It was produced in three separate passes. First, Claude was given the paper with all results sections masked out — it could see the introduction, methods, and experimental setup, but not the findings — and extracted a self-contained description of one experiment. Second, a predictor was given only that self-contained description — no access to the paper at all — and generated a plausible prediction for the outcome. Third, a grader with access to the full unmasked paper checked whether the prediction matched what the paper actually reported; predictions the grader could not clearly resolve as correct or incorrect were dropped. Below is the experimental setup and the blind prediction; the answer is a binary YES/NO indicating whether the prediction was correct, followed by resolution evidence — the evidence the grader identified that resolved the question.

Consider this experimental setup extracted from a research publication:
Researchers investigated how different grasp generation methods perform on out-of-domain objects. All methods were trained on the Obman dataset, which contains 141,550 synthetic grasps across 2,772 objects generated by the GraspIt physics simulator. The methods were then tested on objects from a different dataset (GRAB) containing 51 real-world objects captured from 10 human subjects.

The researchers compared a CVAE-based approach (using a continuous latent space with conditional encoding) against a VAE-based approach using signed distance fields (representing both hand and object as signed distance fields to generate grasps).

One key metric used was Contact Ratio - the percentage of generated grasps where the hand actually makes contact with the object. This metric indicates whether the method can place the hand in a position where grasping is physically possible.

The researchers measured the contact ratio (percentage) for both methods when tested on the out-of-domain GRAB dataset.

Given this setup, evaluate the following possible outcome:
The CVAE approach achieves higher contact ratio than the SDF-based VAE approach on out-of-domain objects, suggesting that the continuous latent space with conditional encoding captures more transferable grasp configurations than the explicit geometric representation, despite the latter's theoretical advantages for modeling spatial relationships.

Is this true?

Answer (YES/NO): YES